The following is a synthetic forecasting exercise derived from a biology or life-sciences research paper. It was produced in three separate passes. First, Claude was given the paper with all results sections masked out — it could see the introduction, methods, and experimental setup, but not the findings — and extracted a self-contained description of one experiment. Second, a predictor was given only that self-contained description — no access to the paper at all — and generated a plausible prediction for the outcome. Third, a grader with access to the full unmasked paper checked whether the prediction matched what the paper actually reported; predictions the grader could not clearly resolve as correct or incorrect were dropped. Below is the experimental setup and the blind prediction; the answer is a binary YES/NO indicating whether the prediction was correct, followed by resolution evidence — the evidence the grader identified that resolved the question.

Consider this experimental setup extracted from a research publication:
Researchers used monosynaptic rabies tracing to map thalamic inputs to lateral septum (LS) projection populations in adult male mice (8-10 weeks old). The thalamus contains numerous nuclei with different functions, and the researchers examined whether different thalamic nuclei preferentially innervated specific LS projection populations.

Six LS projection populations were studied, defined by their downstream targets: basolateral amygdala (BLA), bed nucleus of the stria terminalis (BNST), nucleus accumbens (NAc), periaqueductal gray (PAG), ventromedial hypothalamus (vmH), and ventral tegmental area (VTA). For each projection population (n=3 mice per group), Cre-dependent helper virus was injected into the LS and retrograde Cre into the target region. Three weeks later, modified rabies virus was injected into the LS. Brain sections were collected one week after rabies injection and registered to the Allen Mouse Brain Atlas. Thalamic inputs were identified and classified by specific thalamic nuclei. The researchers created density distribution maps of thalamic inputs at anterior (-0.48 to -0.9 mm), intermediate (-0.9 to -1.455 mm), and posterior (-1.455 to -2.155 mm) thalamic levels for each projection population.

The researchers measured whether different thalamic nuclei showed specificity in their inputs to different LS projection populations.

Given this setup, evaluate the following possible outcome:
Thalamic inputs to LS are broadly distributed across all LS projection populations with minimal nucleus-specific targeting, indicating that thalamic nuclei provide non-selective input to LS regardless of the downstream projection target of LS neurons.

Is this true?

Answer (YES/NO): NO